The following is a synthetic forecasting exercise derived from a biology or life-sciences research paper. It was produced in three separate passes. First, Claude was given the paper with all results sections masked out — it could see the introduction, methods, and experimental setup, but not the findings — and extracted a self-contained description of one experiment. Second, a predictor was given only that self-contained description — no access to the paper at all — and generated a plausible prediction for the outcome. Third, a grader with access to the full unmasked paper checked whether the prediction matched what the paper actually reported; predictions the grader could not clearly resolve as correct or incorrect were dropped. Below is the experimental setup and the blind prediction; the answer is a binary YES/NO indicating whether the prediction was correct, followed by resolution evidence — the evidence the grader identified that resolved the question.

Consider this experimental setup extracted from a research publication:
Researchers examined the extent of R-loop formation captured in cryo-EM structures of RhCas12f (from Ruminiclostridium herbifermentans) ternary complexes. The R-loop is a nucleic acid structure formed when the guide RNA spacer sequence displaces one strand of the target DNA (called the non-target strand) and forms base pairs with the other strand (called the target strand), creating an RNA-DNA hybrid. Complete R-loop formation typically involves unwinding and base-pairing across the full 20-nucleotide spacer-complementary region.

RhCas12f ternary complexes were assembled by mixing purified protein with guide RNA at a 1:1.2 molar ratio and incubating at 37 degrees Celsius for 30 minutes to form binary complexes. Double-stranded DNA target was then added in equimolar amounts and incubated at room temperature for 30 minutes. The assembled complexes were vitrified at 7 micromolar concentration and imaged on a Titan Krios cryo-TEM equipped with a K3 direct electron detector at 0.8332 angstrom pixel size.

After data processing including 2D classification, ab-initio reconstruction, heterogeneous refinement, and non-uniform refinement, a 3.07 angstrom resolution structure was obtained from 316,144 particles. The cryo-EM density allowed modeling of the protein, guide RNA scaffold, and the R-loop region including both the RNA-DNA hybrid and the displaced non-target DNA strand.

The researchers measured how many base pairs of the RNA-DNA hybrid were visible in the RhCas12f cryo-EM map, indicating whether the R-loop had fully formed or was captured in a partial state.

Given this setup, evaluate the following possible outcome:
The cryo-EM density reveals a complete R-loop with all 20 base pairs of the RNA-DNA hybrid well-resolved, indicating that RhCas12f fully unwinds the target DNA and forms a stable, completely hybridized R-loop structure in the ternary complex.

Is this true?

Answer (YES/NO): YES